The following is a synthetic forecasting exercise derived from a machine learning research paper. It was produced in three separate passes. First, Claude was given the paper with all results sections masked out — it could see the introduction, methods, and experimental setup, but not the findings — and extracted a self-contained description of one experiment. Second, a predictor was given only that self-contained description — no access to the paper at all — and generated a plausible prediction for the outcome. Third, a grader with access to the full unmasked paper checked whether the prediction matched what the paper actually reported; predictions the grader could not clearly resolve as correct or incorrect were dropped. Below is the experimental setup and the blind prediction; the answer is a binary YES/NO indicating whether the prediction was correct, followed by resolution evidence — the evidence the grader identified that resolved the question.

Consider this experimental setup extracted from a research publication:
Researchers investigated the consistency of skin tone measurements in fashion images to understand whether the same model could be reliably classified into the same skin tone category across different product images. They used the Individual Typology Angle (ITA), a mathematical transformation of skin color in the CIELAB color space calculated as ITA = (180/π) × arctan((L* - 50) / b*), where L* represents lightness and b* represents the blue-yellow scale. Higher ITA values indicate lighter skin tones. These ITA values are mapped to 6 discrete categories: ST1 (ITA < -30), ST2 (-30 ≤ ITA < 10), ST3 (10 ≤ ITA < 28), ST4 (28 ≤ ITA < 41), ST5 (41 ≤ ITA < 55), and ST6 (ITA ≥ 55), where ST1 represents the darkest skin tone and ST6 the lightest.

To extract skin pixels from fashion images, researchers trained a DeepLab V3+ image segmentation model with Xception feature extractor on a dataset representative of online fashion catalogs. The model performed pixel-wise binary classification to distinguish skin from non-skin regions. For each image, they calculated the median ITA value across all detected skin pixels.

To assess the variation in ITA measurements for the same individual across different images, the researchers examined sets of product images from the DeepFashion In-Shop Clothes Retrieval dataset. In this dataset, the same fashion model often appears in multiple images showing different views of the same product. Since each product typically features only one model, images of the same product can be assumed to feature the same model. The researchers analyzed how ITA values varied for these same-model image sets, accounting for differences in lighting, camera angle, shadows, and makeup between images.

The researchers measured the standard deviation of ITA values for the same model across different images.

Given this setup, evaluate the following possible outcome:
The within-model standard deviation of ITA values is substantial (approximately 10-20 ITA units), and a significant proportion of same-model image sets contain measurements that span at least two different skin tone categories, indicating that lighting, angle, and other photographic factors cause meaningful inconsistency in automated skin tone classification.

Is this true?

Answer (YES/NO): NO